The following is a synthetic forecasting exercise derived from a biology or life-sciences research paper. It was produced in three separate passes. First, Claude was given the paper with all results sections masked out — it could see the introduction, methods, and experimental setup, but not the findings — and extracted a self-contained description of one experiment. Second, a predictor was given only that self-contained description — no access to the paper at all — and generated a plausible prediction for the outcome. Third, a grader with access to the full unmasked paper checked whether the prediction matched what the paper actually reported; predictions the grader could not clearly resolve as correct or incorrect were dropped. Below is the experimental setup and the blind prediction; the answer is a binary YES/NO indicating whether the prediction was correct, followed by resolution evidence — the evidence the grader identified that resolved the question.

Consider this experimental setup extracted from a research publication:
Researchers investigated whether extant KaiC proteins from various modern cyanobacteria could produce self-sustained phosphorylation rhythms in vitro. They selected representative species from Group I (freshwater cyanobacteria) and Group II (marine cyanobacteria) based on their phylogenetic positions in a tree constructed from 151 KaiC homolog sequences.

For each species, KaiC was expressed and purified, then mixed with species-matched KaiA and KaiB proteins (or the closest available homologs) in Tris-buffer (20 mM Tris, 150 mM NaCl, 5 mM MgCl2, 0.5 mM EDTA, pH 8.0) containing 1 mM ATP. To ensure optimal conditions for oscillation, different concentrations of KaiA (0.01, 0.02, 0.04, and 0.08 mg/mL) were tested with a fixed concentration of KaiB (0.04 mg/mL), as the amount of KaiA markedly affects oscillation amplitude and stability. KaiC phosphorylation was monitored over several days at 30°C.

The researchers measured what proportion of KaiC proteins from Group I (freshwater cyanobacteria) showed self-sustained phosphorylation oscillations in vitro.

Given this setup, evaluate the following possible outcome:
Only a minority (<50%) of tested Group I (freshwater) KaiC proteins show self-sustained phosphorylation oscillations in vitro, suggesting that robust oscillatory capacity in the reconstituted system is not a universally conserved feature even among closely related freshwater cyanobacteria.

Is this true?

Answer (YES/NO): NO